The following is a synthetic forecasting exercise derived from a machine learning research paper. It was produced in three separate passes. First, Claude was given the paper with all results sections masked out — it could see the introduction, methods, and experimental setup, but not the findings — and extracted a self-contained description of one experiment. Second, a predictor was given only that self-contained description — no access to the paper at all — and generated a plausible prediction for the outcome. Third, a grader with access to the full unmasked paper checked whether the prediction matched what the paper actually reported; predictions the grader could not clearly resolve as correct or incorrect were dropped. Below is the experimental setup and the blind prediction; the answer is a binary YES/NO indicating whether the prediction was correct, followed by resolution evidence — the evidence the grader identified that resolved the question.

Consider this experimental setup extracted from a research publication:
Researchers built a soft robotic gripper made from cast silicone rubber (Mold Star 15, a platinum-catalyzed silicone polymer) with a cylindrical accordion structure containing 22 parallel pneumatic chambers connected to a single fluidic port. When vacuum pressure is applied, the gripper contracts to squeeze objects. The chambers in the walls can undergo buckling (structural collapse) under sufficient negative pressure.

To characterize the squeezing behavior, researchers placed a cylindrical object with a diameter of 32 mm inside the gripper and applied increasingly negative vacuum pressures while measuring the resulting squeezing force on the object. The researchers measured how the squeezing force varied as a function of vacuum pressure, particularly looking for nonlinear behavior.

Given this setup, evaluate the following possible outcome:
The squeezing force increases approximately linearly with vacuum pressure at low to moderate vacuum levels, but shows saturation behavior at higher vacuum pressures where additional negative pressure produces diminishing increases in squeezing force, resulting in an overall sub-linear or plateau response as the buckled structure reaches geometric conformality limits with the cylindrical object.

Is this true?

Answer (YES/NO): YES